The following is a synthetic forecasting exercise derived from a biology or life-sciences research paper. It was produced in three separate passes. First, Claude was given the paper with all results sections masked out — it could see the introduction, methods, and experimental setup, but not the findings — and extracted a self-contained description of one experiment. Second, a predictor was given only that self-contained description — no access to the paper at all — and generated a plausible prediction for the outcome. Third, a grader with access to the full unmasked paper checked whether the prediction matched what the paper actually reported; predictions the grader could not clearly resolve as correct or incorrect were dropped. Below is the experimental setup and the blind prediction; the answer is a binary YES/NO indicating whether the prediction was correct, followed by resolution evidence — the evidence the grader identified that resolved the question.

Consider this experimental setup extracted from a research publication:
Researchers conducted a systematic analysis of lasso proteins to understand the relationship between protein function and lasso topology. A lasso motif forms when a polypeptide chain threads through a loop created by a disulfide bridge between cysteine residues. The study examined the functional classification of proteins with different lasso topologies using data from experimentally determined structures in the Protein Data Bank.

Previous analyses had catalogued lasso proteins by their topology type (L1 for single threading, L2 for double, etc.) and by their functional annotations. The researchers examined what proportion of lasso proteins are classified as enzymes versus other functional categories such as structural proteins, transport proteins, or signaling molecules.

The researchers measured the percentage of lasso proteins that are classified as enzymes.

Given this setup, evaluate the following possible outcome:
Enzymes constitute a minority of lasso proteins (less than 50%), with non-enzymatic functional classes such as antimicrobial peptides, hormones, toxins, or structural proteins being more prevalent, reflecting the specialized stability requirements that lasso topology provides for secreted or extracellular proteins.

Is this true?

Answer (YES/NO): YES